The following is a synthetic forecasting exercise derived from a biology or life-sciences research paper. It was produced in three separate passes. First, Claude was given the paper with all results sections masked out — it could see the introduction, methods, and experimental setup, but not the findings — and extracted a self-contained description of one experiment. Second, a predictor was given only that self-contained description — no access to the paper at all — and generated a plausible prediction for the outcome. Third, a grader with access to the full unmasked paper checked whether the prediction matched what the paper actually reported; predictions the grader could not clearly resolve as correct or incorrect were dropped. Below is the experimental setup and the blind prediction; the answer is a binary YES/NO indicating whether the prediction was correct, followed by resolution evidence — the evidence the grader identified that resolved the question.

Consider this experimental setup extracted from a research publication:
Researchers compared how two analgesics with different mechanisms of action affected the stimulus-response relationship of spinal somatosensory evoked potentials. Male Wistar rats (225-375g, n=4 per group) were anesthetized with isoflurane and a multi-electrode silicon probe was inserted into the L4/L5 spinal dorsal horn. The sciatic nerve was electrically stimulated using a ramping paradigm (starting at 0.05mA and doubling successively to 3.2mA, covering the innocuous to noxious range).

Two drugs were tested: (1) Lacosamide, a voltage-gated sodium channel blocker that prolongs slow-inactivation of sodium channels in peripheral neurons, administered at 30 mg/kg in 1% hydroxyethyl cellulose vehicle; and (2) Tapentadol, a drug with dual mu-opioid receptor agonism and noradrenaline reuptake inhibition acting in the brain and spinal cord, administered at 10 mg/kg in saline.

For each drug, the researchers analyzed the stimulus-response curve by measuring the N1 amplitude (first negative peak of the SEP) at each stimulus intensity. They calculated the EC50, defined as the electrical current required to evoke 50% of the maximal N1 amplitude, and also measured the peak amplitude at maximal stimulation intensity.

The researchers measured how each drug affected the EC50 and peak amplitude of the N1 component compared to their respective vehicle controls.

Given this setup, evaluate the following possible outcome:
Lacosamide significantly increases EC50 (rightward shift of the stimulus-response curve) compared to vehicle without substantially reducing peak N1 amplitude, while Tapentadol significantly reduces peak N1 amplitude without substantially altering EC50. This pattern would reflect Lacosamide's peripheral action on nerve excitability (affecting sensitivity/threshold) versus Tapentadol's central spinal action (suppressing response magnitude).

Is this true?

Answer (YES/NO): YES